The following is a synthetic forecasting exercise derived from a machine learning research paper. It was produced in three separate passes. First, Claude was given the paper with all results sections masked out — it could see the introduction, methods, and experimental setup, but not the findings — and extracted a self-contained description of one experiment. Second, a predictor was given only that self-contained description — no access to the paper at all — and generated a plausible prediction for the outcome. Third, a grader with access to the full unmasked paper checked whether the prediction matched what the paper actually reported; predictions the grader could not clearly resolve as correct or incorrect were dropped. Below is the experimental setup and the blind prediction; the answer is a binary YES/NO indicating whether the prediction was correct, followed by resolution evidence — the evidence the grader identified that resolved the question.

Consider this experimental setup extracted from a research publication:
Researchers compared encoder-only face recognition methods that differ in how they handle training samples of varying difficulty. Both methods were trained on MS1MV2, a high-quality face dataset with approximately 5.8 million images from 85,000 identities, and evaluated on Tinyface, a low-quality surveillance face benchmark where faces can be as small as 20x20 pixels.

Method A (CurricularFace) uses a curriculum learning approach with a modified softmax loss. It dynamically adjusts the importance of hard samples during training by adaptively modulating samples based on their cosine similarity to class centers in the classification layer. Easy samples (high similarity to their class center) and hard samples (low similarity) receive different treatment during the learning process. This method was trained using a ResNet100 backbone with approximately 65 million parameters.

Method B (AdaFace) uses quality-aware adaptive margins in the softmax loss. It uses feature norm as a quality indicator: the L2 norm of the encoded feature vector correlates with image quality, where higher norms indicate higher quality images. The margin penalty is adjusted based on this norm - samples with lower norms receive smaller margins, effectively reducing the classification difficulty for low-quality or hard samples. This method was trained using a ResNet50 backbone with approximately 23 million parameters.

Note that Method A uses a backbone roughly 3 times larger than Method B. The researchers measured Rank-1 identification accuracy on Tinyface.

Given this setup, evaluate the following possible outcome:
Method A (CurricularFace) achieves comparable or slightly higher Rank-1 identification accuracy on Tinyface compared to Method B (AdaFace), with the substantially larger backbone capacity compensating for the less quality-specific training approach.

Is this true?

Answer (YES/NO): NO